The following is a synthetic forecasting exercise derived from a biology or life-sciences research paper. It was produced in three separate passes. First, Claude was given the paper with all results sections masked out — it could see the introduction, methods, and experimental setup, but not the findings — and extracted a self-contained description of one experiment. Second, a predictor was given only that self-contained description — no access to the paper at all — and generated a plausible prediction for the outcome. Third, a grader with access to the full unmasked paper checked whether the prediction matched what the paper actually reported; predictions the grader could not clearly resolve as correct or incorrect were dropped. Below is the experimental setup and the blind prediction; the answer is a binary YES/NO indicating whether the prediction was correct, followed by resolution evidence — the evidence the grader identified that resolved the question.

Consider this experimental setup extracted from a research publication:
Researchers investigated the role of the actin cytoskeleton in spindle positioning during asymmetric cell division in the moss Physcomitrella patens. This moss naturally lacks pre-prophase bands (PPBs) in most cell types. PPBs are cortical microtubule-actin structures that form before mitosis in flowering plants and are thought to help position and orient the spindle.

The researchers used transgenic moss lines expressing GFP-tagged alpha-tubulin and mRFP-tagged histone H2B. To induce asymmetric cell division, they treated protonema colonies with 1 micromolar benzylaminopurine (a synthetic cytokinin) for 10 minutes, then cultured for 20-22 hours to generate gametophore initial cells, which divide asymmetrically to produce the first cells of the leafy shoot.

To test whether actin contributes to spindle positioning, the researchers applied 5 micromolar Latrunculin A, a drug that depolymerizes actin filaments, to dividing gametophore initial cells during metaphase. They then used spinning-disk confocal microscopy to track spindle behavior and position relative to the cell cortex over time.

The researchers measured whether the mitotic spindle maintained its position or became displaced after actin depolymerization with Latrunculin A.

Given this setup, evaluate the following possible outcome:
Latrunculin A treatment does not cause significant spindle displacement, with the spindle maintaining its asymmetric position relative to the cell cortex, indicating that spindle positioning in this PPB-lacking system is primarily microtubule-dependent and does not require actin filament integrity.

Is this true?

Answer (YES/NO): NO